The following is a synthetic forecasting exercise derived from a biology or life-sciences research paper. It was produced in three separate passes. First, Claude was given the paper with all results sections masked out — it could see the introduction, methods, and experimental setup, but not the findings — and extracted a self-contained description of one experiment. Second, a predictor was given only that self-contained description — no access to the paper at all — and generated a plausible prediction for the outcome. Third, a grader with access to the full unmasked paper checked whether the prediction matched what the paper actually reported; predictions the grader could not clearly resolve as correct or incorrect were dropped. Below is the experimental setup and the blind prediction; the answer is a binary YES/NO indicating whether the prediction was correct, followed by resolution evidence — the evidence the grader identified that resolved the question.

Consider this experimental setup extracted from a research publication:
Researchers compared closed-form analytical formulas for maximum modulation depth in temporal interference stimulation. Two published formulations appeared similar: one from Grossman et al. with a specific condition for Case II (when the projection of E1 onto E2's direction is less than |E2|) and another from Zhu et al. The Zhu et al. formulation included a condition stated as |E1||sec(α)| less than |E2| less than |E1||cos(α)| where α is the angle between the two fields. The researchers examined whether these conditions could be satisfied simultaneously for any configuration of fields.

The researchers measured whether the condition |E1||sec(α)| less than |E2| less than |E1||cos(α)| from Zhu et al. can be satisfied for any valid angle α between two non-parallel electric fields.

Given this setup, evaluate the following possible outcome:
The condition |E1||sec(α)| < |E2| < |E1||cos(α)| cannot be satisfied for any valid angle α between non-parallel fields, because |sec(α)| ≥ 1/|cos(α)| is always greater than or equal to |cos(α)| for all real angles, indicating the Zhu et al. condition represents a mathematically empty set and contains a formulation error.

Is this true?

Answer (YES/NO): YES